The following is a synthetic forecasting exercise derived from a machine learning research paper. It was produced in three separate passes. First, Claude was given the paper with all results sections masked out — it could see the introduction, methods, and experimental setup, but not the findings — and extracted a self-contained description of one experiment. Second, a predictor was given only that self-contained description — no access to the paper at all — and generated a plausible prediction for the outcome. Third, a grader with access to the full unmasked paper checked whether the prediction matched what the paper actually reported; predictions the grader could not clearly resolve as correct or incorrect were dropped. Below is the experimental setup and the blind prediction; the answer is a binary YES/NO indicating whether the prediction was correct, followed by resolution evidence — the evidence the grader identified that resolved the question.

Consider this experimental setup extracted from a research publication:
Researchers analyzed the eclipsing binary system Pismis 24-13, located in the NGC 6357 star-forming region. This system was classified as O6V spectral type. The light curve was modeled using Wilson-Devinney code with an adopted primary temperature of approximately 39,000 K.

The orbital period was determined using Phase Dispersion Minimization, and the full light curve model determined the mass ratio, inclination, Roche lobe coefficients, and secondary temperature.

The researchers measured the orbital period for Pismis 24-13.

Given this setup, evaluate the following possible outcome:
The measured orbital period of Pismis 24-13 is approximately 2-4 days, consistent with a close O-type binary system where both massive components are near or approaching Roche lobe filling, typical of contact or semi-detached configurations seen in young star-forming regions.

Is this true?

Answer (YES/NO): NO